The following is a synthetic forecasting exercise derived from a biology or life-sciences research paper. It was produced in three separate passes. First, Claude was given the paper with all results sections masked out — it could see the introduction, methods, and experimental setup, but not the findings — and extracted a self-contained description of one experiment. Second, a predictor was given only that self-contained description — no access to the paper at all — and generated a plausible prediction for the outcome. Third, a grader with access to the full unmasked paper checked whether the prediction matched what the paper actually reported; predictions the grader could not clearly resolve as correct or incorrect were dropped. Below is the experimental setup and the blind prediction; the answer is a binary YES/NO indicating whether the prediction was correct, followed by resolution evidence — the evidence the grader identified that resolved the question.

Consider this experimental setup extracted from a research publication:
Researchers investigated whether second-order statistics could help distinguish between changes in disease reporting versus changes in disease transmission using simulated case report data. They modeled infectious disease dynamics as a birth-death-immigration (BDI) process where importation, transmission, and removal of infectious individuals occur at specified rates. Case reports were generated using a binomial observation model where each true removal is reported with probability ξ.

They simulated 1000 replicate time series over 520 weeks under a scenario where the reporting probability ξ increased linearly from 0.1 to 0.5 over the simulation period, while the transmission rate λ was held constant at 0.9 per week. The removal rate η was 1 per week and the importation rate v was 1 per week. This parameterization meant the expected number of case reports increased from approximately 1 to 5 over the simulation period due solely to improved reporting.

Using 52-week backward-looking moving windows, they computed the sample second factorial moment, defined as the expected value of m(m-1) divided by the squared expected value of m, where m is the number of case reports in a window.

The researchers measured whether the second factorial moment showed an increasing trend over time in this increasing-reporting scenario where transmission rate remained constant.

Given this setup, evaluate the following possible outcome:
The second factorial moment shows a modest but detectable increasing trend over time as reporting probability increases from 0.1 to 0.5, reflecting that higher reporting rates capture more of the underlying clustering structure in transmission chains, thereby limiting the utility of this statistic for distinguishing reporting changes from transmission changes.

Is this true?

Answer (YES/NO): NO